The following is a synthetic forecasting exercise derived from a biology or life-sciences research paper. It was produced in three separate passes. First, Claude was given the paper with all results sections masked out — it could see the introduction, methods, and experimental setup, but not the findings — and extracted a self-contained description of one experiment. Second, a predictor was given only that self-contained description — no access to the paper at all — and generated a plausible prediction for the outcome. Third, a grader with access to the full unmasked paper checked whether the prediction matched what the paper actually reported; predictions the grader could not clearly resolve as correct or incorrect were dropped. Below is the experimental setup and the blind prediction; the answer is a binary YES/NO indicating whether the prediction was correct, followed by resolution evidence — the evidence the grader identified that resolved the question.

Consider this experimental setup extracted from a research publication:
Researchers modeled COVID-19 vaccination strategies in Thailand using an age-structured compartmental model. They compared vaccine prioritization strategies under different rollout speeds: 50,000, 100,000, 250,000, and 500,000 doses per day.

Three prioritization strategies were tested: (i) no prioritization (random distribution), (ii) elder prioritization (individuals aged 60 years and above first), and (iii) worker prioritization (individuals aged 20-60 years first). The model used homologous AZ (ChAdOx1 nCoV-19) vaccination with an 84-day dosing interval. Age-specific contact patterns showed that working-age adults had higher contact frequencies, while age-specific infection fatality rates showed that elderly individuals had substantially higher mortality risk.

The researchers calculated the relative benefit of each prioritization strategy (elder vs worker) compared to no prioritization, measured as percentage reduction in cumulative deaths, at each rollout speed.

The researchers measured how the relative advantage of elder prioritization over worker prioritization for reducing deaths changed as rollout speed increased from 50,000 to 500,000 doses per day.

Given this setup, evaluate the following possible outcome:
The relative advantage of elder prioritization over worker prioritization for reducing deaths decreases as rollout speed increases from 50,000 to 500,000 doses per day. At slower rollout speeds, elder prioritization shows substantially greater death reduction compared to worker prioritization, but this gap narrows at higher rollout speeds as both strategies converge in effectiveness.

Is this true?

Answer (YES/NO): NO